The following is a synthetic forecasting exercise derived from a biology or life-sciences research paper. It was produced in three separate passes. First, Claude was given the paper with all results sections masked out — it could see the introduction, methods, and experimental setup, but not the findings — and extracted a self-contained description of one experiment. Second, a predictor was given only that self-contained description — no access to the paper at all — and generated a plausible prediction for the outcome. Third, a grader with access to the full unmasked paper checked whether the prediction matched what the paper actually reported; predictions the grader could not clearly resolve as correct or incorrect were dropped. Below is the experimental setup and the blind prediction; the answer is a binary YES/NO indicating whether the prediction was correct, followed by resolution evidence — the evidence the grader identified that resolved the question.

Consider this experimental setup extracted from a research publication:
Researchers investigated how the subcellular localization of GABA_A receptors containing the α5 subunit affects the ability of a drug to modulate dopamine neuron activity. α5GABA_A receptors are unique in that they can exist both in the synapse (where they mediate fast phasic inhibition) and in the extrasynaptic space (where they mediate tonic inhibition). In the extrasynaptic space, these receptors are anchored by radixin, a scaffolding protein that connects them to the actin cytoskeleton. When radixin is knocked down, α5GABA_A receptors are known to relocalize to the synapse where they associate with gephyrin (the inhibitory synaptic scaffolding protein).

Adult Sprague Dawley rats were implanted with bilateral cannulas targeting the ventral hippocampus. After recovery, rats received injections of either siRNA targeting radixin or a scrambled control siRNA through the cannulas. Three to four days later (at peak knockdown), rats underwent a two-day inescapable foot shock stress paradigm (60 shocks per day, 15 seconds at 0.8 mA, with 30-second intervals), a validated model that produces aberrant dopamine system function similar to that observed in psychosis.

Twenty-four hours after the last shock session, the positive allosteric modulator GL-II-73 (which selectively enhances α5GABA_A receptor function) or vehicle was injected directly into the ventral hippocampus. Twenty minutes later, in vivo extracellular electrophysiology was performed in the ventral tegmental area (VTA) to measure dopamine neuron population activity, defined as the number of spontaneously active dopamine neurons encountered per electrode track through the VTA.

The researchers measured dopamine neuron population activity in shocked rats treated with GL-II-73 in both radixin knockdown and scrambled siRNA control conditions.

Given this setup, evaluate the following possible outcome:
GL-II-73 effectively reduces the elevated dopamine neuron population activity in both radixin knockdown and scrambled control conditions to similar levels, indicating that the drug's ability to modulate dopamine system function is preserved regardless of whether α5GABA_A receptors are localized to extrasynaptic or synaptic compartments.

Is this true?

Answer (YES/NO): NO